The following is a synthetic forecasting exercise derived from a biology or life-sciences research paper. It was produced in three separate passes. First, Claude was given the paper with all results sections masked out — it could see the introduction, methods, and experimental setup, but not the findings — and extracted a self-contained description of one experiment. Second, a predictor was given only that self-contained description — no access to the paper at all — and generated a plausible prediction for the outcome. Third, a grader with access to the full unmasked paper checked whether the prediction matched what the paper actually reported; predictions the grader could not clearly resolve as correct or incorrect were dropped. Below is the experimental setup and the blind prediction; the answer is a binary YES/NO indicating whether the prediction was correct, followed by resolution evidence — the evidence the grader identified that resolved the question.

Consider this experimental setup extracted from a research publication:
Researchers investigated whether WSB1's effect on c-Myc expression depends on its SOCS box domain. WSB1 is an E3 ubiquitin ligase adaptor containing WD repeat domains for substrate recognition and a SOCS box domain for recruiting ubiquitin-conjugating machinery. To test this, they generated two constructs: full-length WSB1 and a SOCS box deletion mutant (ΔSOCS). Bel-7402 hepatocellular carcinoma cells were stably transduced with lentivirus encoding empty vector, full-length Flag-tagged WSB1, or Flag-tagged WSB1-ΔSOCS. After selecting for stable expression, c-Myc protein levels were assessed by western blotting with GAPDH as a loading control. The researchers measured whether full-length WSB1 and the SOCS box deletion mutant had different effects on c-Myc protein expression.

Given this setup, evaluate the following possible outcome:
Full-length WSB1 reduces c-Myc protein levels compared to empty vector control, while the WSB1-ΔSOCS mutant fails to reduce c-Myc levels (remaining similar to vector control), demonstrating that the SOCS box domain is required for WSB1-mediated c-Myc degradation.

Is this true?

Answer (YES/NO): NO